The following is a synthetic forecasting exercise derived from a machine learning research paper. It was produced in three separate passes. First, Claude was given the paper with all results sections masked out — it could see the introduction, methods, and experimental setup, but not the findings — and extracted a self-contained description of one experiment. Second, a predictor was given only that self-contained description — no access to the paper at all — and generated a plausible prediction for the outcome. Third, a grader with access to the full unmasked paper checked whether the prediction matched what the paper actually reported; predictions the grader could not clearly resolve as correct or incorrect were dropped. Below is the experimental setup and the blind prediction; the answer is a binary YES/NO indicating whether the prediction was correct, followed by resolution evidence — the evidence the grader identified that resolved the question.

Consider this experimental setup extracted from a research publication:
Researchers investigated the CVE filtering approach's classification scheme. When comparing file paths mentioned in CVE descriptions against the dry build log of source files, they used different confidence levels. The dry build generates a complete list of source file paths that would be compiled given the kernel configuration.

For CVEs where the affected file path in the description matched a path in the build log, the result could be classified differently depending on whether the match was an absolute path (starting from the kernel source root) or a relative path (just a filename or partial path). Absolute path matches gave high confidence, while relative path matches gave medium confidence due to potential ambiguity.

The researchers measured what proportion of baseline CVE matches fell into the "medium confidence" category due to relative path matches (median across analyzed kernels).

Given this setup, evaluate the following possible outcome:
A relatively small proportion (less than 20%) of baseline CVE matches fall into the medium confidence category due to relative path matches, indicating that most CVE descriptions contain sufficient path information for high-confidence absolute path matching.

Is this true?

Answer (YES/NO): YES